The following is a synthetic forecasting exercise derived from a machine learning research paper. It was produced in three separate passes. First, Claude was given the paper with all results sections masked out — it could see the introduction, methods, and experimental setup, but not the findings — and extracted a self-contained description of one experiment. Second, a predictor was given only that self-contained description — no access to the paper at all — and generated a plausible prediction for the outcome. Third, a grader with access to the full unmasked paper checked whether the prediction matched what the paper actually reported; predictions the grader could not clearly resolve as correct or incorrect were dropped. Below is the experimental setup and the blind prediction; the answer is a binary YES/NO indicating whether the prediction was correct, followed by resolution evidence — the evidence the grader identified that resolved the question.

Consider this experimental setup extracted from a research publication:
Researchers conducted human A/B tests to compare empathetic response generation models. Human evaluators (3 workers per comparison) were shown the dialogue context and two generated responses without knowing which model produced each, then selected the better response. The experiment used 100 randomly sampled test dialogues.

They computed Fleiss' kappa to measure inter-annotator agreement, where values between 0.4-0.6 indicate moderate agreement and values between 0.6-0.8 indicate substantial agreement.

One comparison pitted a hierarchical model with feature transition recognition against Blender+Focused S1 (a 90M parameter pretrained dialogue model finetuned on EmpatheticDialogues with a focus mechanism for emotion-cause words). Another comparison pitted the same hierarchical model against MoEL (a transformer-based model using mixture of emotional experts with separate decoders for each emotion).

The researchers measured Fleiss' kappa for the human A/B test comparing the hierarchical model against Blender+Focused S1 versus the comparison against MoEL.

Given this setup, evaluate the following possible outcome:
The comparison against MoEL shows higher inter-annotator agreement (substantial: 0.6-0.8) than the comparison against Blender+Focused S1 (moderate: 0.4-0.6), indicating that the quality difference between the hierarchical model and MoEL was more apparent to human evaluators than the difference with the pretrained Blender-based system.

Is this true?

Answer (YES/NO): YES